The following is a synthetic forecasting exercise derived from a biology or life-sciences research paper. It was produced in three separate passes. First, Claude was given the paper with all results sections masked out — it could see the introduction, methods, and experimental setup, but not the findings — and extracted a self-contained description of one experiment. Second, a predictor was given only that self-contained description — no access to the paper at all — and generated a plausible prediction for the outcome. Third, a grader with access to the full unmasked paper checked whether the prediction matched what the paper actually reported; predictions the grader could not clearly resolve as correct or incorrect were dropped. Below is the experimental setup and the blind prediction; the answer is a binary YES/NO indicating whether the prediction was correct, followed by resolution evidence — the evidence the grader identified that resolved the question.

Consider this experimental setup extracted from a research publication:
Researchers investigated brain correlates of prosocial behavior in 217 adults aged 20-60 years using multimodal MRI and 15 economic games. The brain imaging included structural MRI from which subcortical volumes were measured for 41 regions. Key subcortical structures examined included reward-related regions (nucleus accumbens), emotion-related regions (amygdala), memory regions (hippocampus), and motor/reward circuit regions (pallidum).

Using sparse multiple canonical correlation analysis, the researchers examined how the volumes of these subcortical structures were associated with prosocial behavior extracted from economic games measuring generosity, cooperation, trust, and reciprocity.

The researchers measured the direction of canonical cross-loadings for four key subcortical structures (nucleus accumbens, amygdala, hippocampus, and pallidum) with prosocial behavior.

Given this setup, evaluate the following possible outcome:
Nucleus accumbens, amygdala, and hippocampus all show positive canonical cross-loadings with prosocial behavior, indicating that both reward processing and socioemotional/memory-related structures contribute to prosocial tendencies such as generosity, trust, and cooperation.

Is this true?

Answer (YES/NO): YES